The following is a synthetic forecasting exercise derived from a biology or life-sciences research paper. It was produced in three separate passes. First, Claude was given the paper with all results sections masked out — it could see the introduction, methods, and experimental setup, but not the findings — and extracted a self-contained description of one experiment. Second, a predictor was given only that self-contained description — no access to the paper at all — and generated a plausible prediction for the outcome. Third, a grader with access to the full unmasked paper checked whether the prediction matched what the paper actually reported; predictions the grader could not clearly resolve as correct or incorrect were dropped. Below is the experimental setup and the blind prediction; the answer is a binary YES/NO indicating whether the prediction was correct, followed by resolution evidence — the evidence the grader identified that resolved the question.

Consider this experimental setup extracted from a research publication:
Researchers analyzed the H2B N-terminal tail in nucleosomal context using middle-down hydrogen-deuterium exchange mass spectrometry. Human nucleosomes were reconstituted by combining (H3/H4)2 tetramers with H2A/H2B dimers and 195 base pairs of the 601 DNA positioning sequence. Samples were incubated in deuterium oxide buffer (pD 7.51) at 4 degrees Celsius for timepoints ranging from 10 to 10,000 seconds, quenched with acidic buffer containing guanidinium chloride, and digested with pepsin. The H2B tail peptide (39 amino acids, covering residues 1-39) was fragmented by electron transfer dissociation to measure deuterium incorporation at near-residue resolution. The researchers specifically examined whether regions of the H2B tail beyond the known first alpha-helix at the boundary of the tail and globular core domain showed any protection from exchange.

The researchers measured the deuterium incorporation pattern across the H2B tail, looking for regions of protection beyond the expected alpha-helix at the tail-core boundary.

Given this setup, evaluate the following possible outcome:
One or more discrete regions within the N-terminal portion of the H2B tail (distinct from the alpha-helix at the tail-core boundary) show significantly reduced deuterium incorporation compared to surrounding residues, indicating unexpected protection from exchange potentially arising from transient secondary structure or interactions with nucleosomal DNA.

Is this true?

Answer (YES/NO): NO